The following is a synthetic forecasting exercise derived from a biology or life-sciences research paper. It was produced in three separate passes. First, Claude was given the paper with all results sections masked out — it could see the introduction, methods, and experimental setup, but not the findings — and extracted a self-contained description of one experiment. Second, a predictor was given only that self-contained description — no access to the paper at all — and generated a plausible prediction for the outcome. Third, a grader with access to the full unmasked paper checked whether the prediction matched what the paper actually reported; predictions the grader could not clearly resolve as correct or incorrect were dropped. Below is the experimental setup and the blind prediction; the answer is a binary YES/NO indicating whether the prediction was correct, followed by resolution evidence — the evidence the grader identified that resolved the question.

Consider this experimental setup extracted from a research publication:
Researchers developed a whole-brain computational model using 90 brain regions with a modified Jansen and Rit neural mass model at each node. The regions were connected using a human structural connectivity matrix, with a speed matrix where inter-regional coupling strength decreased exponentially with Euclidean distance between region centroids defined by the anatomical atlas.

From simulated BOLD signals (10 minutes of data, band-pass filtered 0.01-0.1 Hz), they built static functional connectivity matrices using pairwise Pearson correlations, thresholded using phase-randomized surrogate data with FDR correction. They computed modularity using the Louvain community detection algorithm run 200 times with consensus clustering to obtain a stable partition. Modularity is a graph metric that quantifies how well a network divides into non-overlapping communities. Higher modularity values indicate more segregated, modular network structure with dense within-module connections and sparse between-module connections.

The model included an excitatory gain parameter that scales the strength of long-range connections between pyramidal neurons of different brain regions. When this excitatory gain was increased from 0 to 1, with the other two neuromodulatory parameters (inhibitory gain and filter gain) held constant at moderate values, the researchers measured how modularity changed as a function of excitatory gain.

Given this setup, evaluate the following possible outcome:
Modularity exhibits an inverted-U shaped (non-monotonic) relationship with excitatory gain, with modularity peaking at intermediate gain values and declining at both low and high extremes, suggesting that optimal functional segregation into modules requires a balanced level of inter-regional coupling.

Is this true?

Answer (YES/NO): NO